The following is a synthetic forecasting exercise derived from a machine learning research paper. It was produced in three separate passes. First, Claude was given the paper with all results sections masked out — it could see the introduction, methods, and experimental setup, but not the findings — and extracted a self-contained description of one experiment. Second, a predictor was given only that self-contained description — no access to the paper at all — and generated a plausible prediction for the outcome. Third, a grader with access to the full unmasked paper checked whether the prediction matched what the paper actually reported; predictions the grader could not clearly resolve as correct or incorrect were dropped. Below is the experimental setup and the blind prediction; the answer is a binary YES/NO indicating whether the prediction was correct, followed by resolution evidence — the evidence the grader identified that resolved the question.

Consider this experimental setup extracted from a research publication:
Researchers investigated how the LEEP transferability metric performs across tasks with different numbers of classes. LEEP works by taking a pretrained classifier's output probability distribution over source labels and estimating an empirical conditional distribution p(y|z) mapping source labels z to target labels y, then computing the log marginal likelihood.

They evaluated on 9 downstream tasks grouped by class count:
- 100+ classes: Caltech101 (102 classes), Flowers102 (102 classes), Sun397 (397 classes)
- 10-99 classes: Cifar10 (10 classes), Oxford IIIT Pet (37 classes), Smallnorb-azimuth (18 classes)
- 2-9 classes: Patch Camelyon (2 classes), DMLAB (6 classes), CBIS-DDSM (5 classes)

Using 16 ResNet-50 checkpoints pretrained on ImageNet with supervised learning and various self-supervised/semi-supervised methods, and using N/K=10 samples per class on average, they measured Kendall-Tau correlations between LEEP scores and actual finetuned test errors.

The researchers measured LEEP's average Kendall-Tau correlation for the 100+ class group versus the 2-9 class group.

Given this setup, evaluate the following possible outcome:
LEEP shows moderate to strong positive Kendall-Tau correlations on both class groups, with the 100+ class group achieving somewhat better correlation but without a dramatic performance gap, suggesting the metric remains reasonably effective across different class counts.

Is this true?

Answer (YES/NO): NO